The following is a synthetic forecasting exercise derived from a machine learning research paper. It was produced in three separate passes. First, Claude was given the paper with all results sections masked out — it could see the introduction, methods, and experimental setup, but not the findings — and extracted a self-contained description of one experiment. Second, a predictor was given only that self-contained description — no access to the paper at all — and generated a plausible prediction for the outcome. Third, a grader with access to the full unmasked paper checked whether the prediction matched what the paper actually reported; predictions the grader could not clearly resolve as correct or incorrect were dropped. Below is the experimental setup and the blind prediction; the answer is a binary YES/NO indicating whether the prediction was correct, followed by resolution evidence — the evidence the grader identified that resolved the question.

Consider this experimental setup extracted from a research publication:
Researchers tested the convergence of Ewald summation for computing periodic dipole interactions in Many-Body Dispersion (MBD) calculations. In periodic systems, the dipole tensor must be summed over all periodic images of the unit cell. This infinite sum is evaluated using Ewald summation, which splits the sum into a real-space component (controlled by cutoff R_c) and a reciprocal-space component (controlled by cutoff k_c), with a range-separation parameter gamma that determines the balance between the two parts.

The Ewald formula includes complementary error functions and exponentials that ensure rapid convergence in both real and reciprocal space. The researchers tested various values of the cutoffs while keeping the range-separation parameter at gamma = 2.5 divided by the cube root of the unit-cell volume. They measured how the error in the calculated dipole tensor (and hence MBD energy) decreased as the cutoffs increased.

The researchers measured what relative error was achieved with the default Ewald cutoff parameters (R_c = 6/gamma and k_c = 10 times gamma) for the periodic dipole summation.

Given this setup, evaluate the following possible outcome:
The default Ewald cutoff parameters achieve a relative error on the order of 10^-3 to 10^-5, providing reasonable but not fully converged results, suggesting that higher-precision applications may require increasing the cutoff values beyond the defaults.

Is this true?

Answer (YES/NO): NO